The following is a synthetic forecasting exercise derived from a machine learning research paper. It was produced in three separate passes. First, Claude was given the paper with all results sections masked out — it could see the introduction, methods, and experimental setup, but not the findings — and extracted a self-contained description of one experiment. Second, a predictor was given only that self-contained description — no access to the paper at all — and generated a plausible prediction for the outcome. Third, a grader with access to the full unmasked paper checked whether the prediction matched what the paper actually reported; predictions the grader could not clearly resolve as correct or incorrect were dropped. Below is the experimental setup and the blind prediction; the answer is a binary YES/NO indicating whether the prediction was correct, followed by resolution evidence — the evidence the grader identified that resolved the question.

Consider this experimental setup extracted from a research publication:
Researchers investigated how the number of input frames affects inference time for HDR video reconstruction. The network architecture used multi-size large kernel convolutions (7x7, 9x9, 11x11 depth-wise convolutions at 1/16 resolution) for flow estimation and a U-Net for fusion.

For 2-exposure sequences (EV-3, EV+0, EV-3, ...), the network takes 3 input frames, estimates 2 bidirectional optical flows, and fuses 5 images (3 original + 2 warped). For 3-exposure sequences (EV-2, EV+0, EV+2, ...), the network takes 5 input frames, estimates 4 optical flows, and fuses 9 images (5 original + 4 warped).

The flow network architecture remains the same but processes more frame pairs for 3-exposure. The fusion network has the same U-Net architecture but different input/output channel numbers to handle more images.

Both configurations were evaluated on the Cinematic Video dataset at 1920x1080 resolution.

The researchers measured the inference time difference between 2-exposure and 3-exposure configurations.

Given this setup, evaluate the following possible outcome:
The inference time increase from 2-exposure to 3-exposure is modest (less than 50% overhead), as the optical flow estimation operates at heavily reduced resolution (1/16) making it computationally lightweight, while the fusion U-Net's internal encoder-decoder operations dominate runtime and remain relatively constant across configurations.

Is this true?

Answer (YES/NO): YES